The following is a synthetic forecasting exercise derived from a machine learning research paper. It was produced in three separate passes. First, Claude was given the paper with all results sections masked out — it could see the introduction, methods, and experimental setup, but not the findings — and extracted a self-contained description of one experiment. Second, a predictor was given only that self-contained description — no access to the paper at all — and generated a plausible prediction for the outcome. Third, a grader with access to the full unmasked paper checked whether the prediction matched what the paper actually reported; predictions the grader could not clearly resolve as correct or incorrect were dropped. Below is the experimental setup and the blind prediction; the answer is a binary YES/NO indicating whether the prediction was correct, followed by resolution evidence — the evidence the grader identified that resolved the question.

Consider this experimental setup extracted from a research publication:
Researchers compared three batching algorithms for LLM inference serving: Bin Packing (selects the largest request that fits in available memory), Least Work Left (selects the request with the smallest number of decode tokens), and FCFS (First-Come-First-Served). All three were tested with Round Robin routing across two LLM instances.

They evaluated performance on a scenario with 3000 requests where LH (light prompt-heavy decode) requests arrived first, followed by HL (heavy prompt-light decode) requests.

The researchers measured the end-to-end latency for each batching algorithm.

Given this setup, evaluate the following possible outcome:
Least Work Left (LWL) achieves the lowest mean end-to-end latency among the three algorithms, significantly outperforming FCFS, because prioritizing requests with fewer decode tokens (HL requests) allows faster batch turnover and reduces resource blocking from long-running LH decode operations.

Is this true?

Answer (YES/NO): NO